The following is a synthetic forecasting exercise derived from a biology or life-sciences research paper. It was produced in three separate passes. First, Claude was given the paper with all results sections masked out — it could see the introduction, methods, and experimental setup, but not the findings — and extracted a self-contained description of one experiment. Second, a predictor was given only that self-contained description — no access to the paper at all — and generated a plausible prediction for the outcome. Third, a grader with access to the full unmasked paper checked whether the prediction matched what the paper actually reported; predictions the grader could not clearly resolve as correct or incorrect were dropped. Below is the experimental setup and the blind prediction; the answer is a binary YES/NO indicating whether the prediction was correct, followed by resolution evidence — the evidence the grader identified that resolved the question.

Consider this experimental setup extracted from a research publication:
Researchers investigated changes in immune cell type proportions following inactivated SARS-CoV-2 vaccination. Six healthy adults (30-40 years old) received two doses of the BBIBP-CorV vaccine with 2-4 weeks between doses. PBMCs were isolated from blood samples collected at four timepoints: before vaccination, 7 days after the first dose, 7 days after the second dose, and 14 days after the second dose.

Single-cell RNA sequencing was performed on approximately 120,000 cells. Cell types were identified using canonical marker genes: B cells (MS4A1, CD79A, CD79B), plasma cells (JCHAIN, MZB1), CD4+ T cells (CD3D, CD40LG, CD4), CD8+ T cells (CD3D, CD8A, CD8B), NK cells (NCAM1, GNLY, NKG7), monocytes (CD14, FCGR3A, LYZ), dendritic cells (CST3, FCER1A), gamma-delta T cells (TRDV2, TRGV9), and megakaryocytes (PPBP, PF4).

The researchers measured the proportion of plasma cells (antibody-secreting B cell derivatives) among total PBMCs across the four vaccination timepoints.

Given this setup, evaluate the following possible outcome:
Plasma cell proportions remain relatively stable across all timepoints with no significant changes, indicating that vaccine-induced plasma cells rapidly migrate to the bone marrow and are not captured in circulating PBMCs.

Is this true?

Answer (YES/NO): NO